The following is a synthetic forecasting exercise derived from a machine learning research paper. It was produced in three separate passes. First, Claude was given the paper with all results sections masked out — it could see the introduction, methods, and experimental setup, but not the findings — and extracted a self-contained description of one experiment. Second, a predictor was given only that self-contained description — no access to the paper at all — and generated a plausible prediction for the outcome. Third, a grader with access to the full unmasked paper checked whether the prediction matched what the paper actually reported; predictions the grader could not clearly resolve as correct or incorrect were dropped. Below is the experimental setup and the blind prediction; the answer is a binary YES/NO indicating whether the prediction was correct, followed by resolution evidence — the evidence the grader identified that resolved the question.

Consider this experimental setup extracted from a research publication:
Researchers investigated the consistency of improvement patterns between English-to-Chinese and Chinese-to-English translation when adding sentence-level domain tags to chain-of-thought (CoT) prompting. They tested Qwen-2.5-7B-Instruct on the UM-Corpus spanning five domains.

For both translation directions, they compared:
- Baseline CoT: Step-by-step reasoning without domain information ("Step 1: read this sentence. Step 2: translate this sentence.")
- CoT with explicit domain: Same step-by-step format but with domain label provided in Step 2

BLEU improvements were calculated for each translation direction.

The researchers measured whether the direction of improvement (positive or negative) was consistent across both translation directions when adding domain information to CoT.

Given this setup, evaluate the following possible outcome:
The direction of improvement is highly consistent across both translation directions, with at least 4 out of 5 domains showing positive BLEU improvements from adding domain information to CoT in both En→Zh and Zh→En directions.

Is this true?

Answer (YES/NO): YES